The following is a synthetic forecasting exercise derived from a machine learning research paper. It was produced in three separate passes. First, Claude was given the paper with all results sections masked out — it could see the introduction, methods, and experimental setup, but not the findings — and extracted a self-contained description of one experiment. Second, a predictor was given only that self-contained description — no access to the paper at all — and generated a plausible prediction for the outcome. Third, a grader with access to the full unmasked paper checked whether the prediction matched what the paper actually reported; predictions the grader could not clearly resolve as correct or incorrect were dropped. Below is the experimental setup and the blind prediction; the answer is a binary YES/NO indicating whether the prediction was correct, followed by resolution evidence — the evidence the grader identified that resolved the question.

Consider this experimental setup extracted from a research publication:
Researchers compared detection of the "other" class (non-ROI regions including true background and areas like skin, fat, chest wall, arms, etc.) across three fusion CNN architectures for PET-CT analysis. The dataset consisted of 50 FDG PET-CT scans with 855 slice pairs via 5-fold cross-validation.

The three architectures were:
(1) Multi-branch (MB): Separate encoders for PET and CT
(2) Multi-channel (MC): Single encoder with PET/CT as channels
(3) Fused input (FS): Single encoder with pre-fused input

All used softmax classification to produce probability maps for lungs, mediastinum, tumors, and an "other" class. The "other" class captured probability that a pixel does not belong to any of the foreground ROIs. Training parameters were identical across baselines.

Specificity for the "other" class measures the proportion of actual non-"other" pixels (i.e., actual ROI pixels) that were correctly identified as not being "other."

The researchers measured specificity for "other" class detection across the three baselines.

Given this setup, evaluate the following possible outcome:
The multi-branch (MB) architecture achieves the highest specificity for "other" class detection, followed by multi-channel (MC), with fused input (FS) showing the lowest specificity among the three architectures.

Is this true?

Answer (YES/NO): NO